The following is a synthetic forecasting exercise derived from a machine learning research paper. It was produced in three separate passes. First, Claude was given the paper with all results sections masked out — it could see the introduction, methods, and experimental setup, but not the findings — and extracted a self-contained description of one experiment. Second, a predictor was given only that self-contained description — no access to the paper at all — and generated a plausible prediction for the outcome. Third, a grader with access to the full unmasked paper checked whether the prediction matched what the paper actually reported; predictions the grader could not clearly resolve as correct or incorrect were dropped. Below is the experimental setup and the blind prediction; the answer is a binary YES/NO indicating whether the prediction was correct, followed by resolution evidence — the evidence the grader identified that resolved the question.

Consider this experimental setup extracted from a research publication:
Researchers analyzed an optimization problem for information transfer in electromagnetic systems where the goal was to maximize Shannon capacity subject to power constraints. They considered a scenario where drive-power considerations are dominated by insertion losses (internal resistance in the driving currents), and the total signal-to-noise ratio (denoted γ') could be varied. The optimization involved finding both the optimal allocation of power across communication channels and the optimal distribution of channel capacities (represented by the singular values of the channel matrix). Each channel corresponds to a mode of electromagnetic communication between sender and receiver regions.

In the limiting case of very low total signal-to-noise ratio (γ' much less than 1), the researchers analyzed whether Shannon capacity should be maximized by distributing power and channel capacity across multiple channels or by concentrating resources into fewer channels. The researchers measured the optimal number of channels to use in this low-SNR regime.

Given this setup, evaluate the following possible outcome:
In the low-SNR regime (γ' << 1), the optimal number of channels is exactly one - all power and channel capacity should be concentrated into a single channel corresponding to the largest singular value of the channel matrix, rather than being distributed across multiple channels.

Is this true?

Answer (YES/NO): YES